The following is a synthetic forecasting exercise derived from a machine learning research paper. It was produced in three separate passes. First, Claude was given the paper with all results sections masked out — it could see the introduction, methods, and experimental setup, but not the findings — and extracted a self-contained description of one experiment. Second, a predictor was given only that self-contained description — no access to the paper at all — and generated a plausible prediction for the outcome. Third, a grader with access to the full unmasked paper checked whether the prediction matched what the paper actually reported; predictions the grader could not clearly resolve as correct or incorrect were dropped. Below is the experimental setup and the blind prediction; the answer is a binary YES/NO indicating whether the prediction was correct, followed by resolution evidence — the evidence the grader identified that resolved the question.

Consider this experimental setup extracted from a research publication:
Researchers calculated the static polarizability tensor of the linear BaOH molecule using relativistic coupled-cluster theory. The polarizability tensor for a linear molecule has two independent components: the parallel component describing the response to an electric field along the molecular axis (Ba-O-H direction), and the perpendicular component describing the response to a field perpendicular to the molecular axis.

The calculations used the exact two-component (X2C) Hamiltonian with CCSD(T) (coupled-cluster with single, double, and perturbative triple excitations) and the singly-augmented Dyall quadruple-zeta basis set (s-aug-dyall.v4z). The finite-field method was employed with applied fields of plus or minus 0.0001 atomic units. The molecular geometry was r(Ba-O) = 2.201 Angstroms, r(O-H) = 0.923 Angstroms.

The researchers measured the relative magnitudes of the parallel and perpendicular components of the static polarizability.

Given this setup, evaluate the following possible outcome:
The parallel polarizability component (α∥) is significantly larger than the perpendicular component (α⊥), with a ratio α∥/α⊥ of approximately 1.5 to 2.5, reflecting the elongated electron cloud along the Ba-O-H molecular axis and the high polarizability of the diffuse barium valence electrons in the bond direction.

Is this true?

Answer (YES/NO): NO